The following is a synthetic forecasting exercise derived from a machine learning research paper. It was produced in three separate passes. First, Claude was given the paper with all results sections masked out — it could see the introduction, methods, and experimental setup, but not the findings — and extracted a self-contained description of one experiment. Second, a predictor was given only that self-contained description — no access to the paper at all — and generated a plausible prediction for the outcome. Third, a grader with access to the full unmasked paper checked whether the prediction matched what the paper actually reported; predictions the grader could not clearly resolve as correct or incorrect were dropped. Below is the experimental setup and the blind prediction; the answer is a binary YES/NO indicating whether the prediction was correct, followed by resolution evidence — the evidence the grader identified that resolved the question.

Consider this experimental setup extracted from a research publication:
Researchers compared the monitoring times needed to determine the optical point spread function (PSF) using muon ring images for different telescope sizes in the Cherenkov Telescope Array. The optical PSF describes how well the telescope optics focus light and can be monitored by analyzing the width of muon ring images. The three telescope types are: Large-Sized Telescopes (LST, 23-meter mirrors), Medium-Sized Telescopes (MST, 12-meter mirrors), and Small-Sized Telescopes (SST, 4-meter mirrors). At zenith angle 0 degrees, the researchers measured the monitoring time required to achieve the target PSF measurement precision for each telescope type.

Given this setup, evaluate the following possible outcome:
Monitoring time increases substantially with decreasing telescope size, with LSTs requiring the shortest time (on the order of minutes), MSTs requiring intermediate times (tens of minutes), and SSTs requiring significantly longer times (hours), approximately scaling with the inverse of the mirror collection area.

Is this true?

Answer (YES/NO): NO